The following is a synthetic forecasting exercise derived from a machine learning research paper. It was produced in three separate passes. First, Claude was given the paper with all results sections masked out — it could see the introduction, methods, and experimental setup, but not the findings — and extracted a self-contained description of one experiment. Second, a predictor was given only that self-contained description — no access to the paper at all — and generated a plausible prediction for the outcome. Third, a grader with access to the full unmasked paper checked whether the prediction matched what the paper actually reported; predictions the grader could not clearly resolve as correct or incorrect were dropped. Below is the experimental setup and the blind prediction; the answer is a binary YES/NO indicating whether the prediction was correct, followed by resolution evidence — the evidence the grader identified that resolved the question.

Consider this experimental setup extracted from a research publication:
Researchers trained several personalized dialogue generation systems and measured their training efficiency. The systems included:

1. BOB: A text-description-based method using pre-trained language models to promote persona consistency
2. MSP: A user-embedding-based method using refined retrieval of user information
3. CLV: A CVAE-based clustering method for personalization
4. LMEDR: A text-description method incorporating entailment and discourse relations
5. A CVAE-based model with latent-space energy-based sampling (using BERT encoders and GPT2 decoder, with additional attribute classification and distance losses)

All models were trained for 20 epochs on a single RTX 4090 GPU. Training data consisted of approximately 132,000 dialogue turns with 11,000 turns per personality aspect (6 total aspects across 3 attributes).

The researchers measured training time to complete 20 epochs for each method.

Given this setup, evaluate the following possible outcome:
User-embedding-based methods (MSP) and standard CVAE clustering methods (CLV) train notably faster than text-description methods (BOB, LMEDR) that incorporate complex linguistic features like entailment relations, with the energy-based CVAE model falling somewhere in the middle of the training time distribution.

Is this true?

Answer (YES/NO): NO